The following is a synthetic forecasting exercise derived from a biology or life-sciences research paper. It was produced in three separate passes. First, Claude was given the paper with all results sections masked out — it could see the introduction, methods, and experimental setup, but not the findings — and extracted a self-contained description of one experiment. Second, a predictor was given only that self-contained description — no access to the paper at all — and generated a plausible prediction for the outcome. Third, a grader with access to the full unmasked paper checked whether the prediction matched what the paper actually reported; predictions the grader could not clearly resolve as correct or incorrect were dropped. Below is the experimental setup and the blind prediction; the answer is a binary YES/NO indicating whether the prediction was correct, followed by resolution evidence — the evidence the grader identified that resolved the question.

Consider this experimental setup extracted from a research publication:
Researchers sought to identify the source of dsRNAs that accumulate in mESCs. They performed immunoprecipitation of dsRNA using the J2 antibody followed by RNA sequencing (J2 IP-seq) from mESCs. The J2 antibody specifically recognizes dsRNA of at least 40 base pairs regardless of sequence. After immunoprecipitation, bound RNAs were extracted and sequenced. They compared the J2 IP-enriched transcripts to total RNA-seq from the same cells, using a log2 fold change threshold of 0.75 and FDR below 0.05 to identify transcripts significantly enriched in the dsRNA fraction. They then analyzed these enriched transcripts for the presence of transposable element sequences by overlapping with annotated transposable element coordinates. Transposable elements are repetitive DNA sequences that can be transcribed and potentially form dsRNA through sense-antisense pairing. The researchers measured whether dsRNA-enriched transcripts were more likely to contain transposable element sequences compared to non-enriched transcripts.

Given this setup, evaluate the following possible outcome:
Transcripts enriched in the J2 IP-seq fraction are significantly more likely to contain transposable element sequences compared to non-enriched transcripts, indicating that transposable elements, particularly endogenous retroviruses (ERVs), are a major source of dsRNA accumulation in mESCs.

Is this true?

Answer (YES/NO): NO